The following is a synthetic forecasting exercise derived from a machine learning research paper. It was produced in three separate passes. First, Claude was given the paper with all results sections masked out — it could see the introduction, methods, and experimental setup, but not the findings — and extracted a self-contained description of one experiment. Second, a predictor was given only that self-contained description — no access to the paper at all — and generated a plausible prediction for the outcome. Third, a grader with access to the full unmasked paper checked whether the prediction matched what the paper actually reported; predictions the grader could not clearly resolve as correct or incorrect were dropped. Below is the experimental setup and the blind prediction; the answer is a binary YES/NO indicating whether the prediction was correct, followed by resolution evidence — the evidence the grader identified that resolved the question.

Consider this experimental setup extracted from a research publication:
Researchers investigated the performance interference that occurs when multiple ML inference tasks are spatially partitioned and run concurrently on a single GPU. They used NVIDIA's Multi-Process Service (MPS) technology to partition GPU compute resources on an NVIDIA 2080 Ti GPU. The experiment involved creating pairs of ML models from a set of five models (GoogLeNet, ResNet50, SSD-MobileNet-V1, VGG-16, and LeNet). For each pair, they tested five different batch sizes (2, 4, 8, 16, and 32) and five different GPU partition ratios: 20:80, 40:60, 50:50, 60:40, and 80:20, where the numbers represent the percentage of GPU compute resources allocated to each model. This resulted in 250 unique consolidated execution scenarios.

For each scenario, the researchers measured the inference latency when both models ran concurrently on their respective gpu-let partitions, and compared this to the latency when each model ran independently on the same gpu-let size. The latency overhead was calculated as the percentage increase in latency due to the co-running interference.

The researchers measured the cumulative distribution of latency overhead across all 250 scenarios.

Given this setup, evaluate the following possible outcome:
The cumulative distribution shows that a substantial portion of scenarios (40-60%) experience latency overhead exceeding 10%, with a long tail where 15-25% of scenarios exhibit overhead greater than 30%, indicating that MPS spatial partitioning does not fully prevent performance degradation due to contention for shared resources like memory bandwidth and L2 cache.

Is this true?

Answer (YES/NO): NO